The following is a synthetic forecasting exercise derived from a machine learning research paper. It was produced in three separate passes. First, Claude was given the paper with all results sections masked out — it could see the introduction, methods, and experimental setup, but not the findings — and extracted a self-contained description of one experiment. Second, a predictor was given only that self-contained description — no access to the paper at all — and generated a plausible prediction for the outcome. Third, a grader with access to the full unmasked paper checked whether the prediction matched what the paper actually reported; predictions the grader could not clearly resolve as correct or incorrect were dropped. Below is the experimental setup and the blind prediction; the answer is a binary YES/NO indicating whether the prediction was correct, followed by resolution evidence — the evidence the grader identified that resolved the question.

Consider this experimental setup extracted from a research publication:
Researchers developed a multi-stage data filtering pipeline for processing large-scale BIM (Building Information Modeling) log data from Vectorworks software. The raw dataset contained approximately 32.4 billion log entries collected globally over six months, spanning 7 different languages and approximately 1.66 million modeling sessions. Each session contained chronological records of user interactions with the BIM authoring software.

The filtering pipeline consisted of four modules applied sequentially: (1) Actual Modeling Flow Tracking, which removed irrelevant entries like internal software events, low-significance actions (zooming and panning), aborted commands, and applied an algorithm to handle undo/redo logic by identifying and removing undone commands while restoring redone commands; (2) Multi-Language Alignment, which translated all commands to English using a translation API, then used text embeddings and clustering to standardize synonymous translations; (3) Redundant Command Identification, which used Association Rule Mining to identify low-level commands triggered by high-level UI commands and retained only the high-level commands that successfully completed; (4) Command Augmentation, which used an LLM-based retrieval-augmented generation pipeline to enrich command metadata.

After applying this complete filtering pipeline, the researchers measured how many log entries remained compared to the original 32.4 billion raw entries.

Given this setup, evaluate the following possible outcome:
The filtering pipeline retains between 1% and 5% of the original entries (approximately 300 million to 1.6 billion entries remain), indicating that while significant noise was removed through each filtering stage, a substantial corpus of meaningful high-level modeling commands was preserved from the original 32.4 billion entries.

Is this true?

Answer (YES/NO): YES